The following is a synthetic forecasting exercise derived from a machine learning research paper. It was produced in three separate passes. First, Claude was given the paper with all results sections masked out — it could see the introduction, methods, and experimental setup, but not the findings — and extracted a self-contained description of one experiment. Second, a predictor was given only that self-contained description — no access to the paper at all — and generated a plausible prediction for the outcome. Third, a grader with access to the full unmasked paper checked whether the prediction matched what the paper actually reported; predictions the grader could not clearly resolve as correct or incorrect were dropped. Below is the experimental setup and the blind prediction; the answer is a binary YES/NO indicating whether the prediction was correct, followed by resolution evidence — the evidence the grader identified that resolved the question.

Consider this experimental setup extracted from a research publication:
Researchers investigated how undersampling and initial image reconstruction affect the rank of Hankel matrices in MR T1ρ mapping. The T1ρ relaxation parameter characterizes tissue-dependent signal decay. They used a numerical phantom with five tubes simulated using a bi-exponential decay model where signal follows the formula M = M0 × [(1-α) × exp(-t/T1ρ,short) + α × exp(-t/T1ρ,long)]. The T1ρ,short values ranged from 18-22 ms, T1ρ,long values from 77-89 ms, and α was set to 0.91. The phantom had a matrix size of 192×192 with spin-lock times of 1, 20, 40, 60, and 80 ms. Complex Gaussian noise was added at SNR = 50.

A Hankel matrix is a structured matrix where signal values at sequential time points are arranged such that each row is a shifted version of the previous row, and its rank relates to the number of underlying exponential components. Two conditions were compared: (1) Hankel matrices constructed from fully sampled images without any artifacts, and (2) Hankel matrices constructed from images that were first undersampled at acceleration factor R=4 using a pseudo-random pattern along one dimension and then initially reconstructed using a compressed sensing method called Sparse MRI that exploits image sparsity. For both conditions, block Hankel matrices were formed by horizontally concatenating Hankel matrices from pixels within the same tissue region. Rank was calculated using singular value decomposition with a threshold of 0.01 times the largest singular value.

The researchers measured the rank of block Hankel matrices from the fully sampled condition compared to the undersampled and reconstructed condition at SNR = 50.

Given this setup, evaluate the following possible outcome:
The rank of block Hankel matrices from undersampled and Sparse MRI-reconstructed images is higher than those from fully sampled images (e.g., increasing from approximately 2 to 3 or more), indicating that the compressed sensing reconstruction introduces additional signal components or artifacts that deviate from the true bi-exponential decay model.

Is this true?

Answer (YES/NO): NO